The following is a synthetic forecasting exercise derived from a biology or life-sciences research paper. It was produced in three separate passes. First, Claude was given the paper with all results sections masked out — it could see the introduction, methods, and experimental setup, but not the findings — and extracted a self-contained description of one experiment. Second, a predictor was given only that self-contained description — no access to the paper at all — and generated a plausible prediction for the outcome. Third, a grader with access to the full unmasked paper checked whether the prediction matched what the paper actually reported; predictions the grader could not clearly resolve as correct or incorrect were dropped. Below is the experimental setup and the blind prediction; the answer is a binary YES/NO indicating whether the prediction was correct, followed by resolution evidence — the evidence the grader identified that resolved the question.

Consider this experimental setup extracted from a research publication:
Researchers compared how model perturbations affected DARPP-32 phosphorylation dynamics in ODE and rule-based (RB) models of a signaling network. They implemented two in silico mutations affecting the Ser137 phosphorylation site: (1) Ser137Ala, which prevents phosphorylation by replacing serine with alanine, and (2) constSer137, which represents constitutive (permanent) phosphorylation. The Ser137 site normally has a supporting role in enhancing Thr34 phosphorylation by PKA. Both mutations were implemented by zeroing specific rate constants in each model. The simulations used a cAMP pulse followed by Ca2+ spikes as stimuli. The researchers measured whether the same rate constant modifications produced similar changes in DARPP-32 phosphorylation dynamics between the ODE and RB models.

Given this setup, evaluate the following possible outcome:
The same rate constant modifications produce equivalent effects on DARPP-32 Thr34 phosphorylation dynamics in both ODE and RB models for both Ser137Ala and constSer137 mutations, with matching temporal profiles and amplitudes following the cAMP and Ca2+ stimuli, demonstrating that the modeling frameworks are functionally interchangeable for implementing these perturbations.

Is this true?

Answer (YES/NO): NO